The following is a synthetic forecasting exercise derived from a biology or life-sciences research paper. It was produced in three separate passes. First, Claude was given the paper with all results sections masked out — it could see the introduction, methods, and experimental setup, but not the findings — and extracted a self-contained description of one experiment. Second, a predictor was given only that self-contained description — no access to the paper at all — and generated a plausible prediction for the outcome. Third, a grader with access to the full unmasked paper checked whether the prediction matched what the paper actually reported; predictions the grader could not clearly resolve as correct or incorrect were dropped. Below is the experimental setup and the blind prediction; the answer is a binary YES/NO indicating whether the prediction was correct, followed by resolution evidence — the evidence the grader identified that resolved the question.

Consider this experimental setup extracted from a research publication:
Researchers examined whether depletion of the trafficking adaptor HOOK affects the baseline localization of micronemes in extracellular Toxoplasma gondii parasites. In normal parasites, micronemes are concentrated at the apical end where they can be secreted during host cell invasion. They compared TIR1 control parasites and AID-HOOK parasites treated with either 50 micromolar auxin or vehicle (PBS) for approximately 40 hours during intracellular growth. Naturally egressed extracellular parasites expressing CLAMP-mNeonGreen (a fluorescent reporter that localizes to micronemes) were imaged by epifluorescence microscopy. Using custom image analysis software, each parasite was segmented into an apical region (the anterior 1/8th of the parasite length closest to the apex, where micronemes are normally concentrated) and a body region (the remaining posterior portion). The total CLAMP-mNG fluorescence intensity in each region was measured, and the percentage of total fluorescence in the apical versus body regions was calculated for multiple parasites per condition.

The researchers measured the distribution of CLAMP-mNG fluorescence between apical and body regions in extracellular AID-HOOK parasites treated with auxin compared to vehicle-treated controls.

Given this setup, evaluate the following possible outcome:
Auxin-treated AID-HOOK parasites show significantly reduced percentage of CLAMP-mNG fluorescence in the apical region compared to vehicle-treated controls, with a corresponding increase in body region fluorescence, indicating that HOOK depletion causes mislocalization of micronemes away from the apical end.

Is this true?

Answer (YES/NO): NO